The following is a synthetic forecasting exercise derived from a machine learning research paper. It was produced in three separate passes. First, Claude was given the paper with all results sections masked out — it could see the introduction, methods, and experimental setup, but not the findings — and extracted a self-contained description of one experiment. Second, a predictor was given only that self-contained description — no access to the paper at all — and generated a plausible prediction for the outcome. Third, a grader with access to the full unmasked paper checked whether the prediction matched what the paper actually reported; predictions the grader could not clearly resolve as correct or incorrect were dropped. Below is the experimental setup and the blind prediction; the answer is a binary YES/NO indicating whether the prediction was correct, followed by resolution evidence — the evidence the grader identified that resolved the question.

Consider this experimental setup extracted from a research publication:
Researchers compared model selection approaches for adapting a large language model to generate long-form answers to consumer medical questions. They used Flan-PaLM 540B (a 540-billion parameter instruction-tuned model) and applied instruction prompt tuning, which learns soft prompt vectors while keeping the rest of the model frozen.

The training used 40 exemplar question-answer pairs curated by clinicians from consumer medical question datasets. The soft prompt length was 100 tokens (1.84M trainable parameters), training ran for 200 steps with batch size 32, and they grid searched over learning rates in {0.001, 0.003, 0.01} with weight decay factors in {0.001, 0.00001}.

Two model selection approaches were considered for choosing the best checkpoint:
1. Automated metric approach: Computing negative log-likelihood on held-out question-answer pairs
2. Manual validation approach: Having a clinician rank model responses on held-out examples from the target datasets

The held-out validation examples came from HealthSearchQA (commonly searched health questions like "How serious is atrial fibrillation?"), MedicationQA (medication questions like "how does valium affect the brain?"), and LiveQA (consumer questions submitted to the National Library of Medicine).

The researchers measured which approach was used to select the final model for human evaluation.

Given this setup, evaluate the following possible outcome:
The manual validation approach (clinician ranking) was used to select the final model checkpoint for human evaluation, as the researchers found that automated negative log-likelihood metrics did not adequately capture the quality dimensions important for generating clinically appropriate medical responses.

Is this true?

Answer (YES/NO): YES